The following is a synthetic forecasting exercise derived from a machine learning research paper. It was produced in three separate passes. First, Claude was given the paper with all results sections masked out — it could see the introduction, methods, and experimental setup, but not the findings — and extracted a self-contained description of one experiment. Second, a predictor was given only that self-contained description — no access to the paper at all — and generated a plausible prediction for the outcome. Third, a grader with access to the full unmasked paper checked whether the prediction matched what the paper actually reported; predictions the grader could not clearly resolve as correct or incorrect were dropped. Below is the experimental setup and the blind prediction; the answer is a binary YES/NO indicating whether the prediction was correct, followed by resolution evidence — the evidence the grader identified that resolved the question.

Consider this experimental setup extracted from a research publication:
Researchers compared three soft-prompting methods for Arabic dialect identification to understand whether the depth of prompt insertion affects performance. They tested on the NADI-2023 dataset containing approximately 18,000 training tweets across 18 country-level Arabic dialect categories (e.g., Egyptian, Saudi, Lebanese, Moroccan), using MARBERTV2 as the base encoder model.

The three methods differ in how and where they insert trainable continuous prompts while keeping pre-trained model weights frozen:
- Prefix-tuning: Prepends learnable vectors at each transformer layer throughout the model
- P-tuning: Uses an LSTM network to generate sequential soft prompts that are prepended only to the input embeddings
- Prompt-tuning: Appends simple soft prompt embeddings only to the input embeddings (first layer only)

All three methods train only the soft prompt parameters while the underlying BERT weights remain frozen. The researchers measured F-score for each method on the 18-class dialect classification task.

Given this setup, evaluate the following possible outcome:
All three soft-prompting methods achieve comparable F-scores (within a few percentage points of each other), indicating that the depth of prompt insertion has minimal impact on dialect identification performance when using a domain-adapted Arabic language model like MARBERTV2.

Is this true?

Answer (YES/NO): YES